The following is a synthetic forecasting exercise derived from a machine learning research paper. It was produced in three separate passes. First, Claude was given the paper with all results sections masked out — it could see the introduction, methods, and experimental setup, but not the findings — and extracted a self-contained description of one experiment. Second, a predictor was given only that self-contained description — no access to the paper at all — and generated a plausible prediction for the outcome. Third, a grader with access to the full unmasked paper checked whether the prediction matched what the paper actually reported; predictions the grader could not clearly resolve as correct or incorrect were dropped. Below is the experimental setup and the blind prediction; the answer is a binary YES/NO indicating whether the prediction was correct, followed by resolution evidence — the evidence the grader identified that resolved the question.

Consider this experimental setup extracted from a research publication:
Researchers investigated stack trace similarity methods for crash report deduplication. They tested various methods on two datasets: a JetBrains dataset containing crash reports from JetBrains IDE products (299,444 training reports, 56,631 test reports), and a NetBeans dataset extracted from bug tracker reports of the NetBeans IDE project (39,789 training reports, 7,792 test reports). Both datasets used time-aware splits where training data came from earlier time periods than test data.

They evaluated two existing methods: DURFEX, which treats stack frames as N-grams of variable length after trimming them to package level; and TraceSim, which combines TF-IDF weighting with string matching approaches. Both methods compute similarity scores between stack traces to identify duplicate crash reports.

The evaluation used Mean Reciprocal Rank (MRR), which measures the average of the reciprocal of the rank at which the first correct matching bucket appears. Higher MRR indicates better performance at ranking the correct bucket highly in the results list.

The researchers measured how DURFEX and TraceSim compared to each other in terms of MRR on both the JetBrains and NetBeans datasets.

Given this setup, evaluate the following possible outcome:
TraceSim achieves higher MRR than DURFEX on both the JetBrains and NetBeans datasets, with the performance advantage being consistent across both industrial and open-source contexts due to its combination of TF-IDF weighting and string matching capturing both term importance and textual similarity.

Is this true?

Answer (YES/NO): NO